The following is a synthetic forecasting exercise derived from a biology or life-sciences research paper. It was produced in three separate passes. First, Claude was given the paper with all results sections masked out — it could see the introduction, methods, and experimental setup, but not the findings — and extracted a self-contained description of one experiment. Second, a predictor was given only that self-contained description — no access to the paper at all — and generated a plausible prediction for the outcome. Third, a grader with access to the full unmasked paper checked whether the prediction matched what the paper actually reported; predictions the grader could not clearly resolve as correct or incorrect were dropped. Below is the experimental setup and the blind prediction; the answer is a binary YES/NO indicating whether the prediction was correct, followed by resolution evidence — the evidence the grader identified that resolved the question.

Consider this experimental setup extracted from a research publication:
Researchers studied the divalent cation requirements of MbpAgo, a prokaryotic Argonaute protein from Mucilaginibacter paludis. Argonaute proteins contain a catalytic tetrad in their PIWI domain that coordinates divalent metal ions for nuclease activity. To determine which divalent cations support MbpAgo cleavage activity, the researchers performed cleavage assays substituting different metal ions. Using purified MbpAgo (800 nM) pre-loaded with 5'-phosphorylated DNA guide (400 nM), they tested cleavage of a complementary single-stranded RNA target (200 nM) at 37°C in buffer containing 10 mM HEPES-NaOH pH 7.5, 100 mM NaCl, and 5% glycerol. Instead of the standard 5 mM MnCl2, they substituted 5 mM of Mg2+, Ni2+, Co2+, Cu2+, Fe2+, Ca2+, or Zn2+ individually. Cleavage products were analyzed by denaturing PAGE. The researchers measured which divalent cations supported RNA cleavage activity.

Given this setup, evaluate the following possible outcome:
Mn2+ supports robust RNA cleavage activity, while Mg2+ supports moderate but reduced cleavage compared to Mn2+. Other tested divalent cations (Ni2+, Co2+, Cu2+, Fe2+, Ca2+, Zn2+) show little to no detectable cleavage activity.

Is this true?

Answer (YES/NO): NO